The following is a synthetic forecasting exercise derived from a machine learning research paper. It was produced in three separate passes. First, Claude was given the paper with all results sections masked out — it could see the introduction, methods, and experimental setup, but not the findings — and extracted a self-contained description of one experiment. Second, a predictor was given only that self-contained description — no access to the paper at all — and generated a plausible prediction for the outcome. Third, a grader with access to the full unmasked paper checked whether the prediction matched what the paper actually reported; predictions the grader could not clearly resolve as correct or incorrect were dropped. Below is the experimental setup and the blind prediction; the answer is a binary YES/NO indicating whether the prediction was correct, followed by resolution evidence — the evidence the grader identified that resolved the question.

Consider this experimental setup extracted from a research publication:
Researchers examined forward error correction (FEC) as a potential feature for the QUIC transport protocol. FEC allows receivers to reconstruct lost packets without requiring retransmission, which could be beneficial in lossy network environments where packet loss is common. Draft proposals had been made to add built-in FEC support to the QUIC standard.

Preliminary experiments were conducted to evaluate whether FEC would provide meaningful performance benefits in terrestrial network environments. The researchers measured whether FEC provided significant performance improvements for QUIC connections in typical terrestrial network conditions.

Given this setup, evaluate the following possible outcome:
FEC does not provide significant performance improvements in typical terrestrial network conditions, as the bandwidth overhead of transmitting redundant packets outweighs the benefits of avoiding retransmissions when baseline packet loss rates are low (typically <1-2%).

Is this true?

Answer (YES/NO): NO